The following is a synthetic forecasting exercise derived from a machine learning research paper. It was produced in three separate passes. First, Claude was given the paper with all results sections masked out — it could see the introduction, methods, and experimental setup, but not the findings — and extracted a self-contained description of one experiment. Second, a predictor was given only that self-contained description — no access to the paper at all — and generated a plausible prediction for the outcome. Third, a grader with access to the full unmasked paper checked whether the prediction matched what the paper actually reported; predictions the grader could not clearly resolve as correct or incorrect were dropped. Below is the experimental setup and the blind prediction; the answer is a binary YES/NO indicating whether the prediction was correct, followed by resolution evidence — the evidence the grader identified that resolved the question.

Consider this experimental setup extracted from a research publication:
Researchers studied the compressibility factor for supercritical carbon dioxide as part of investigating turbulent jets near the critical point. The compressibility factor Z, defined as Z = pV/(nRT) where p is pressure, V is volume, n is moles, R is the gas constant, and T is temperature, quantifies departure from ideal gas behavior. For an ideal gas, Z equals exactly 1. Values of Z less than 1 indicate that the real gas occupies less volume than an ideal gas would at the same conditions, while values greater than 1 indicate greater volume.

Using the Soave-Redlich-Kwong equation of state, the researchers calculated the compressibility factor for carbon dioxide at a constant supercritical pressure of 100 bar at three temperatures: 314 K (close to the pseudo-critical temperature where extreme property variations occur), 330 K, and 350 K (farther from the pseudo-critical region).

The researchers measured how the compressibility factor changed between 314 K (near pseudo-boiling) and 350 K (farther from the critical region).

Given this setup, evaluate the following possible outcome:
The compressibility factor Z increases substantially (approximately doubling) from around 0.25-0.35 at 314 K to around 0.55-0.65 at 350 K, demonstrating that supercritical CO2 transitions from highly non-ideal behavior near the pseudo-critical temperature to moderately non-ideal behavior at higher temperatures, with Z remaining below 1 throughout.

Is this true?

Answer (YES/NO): NO